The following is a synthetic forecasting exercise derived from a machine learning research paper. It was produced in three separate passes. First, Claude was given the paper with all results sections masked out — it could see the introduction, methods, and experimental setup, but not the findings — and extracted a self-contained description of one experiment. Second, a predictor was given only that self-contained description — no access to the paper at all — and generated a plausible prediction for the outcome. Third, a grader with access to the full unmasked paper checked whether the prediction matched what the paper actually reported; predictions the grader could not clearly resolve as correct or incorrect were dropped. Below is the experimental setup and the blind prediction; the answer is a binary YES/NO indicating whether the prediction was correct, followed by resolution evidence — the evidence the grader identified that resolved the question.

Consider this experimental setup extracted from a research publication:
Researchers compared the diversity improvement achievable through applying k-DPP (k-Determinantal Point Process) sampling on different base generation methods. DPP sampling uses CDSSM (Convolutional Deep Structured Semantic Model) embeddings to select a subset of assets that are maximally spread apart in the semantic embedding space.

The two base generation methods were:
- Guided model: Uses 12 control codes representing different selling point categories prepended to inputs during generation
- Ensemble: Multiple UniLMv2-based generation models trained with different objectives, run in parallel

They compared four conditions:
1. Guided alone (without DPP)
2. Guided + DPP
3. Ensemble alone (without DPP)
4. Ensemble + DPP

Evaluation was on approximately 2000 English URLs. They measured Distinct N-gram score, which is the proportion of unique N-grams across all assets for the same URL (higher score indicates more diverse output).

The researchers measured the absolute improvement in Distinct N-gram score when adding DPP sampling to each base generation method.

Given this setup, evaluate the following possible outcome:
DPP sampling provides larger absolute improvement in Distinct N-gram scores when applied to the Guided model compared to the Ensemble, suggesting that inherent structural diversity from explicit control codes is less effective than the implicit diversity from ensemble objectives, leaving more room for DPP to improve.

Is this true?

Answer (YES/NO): YES